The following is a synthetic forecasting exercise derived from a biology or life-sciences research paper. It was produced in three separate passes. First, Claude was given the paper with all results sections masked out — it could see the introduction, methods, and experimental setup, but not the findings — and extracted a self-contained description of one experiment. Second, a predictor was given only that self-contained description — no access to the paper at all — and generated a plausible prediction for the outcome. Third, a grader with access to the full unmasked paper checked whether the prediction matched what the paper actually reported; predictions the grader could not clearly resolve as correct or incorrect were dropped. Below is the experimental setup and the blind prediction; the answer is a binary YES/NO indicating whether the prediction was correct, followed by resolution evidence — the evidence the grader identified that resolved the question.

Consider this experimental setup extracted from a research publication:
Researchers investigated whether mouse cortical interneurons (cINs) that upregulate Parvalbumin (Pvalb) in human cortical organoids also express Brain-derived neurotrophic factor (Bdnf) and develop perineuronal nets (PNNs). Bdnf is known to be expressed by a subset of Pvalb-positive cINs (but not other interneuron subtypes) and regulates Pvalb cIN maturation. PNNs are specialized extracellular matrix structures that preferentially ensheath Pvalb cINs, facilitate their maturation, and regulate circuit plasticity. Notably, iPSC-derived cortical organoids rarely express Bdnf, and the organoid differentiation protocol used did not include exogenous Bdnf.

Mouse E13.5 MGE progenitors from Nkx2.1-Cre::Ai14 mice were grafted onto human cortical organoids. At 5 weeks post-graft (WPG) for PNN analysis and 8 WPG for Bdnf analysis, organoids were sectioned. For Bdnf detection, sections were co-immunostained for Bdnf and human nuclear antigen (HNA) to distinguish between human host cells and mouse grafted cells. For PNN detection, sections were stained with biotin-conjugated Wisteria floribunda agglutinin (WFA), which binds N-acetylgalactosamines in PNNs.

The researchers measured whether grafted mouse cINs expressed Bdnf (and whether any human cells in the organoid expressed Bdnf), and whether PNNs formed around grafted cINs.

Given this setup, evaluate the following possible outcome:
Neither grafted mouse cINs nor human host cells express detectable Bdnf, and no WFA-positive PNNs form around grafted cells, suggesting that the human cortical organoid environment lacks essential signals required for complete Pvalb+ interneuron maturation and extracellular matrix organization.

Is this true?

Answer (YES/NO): NO